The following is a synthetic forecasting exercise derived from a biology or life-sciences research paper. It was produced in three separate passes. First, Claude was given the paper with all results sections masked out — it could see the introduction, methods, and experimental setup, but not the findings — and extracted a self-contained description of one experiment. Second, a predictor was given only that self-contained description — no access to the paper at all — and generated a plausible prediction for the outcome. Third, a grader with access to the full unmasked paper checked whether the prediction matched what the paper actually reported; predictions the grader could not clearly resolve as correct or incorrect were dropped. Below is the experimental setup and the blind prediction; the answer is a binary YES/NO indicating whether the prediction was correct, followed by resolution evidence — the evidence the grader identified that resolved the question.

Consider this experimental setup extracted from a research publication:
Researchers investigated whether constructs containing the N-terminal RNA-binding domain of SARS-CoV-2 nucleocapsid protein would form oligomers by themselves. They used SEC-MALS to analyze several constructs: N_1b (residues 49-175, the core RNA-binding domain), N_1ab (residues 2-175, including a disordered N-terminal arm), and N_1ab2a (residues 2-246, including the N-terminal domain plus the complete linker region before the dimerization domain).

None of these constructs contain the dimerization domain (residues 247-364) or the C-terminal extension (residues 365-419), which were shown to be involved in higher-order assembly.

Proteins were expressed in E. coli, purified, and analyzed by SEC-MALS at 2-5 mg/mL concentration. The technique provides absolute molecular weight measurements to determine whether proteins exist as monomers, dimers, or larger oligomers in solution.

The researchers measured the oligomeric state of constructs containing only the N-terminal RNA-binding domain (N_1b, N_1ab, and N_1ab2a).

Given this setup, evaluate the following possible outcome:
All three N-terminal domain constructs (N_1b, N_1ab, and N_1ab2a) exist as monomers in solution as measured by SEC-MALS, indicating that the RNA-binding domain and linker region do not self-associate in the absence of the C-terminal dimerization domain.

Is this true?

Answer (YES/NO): YES